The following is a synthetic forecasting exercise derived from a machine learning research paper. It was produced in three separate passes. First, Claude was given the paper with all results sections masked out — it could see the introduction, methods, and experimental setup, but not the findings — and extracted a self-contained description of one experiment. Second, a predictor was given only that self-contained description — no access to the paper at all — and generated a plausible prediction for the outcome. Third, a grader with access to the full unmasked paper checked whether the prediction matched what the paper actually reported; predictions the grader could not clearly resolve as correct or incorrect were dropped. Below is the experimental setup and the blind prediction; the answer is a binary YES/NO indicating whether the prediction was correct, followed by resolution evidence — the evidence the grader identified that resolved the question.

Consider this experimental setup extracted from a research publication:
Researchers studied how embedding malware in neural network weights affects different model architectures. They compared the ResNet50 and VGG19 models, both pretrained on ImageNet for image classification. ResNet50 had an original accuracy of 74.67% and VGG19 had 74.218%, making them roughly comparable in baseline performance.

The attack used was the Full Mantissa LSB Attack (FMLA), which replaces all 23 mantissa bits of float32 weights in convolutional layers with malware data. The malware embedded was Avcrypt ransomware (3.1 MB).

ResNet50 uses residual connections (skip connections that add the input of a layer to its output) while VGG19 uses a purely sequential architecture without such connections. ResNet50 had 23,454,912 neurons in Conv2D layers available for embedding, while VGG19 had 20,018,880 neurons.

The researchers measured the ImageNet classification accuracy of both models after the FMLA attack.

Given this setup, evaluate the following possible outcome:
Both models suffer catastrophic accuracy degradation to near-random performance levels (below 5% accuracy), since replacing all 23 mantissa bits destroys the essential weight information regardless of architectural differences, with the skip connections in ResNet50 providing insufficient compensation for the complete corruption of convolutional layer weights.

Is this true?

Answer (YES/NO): NO